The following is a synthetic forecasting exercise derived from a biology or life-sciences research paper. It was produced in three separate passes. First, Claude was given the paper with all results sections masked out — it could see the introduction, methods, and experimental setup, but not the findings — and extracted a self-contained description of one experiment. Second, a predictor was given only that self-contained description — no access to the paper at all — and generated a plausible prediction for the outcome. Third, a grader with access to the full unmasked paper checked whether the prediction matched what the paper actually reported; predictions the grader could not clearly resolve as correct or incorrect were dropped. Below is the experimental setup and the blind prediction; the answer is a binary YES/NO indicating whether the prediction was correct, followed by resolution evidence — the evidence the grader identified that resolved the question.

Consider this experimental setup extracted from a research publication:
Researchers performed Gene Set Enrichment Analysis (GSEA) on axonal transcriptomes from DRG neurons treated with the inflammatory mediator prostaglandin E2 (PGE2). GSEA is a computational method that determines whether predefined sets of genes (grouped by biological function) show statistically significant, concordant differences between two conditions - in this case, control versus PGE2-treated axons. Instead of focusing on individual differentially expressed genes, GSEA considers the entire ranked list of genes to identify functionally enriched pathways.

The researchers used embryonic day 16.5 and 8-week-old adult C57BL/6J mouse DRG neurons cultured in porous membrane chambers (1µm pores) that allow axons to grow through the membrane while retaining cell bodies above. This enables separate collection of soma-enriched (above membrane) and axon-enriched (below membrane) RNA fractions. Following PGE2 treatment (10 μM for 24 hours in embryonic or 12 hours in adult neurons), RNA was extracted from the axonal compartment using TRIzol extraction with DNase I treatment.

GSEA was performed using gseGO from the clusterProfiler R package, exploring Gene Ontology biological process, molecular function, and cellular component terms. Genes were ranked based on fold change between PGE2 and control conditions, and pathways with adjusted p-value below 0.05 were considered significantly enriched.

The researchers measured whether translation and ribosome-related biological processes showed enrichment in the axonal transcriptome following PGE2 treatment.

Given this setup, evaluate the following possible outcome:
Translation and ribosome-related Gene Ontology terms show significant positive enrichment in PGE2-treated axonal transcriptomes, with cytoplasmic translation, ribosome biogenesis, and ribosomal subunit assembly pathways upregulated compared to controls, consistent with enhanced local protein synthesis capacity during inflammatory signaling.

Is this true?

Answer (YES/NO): NO